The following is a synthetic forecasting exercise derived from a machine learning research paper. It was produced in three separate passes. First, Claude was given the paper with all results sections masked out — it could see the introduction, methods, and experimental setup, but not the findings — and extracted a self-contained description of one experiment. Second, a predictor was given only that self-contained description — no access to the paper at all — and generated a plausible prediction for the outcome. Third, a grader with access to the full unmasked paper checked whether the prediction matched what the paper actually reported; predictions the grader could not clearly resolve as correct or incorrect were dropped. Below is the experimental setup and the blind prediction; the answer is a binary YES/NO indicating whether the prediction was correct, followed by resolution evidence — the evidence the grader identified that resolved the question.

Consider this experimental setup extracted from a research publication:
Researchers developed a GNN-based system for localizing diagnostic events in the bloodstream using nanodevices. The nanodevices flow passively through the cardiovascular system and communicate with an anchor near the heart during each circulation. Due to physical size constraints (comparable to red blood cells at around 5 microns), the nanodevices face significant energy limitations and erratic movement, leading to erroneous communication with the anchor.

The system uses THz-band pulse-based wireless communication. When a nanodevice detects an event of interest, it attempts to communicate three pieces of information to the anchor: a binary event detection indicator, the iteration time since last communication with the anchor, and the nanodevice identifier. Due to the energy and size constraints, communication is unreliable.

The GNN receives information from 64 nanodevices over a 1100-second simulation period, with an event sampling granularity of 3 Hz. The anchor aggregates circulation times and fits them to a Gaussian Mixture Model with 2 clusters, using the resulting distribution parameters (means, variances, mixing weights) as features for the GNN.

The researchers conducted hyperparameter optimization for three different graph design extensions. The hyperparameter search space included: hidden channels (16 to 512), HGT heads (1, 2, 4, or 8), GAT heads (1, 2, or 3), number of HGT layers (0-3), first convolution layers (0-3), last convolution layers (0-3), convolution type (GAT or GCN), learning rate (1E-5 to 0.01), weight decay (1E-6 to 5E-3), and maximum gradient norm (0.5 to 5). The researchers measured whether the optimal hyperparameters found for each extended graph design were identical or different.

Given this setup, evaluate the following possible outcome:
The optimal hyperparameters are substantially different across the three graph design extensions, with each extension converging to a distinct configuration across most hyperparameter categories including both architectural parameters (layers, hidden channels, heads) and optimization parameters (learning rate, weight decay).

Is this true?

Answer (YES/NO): YES